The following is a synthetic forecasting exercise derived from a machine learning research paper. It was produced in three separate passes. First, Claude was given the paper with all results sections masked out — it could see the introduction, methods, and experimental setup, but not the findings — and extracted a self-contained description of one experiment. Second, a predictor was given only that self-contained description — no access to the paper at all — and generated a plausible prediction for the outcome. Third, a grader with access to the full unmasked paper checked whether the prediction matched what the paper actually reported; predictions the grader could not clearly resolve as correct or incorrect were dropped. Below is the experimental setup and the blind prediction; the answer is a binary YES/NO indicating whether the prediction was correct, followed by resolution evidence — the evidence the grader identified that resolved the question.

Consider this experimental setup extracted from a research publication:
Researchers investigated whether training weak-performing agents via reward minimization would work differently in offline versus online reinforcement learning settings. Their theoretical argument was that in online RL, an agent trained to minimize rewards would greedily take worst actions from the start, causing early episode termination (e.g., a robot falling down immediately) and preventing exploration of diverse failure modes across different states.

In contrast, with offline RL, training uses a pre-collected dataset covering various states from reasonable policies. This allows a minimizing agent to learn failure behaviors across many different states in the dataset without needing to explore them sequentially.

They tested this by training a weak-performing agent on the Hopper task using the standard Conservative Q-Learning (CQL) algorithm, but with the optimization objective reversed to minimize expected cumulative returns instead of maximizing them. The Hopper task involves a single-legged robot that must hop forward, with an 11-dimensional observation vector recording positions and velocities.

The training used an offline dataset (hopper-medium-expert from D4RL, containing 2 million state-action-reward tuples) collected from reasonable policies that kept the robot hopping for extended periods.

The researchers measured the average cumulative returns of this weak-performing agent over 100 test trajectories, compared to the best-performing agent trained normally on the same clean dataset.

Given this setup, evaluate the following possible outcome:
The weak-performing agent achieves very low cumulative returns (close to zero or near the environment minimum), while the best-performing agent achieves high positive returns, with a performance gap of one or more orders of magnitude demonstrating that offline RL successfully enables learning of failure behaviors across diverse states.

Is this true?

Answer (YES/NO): NO